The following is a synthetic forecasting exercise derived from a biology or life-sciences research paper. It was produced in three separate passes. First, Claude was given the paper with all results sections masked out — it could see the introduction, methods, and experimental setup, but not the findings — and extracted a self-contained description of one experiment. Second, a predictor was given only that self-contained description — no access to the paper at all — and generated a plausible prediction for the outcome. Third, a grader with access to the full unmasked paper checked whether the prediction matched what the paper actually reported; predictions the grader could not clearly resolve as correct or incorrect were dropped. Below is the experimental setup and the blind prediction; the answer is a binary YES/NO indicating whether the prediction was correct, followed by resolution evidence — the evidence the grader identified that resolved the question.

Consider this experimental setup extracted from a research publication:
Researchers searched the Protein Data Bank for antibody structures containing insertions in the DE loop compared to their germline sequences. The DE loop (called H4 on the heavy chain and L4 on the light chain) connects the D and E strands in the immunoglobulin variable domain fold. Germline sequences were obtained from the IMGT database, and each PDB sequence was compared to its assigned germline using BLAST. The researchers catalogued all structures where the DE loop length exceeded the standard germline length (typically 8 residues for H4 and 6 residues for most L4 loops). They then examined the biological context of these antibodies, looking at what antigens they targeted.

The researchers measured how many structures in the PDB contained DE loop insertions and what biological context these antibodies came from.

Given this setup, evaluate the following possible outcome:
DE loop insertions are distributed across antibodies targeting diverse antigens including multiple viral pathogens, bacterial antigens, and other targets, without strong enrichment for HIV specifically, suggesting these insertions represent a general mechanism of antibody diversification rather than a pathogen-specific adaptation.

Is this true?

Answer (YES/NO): NO